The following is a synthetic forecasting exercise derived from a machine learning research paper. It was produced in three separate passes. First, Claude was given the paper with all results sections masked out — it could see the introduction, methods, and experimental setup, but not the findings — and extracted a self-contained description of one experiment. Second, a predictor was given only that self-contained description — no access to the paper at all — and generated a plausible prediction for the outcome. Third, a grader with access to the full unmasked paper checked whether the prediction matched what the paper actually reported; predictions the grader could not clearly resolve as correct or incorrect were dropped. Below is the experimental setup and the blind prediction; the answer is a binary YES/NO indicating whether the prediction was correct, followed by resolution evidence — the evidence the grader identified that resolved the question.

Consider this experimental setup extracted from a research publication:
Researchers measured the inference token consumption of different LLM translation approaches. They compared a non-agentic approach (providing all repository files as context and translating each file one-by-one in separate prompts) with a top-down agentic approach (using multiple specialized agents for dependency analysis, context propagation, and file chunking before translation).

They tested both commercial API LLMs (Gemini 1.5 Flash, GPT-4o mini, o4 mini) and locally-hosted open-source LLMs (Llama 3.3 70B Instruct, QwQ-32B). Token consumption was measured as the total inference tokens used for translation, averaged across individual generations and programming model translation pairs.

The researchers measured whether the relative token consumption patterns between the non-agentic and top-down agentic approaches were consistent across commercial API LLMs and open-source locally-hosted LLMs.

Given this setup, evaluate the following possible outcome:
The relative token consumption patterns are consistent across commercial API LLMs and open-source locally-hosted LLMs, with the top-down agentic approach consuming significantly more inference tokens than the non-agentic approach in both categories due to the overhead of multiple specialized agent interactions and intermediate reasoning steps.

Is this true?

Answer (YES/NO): NO